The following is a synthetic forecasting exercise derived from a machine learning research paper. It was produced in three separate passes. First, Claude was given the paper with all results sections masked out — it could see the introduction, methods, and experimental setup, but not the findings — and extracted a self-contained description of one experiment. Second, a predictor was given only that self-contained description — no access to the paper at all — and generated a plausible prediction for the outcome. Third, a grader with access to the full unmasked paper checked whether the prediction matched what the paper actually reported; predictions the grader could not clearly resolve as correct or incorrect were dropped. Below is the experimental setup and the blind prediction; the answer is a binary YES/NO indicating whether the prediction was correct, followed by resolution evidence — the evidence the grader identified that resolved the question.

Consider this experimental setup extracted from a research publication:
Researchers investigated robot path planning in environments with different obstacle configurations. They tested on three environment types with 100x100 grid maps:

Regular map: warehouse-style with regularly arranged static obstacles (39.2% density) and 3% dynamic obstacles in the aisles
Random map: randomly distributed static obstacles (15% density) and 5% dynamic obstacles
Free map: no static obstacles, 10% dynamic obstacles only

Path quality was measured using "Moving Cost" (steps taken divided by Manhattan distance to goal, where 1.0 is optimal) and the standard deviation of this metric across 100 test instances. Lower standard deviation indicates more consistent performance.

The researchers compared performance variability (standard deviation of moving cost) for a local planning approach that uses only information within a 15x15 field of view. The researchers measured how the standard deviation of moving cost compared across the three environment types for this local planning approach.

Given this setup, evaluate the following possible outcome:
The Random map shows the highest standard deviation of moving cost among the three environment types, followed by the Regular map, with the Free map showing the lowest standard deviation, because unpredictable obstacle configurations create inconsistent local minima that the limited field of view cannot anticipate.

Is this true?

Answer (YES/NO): NO